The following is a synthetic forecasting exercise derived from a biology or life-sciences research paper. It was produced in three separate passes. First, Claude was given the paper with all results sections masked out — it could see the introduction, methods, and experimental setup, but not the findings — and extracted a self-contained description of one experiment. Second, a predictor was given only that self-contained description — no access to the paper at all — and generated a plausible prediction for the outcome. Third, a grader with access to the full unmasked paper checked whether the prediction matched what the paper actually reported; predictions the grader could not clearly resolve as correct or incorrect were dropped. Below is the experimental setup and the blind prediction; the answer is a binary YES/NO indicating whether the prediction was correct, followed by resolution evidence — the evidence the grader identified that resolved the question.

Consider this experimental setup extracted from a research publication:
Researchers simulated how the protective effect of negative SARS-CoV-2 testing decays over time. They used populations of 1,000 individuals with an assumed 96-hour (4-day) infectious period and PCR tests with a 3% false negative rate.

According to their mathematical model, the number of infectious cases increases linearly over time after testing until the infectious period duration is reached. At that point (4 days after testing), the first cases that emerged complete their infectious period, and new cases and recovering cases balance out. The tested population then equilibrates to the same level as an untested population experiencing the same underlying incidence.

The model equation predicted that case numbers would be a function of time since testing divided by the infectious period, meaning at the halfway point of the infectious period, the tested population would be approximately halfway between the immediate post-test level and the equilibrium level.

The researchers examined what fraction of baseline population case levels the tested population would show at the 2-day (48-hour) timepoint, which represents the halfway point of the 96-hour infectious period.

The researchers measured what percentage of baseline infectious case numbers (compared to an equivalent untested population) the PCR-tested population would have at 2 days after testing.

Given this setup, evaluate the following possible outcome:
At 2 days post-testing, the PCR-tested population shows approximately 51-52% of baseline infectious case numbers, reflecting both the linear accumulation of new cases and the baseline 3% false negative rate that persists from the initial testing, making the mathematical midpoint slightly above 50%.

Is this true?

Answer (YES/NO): YES